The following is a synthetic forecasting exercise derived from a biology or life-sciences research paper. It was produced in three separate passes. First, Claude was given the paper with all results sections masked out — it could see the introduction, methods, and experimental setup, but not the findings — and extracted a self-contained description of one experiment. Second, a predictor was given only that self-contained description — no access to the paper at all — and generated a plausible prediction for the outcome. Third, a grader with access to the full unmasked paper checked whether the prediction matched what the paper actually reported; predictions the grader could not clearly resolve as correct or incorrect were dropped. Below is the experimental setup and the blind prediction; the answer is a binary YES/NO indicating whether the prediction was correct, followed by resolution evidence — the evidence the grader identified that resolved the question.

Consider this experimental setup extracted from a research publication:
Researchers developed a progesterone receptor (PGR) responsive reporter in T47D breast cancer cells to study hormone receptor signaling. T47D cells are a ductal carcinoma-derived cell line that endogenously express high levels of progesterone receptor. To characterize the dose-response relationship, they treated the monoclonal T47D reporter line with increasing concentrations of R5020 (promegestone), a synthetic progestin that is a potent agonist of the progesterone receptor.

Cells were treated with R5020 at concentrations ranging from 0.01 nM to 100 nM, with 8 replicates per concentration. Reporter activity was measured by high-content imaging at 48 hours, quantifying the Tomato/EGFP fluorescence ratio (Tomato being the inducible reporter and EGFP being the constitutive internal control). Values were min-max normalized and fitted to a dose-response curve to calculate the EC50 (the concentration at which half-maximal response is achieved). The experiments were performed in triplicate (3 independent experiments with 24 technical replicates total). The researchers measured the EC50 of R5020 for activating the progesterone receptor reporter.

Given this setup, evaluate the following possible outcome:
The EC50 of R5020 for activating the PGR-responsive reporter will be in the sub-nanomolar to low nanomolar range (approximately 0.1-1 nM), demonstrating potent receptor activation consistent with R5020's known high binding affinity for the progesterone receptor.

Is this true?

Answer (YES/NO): YES